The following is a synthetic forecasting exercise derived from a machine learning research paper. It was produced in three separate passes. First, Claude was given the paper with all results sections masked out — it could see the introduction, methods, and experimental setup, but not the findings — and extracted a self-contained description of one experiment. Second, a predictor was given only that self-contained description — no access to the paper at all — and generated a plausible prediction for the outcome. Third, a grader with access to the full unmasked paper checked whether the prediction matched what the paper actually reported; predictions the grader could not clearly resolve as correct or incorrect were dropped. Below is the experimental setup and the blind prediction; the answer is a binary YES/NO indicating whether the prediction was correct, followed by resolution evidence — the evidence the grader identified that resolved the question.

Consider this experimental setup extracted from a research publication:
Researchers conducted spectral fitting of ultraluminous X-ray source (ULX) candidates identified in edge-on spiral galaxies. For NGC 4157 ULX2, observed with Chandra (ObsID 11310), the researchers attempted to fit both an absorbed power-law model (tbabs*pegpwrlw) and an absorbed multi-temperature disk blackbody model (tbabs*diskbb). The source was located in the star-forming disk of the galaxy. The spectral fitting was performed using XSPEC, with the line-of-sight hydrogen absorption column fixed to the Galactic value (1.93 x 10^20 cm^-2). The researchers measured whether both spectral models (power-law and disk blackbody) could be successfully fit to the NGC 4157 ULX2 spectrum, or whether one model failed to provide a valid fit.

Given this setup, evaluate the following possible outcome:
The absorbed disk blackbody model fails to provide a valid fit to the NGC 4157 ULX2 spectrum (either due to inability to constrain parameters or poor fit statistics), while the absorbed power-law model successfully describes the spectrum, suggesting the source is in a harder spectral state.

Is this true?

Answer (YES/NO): YES